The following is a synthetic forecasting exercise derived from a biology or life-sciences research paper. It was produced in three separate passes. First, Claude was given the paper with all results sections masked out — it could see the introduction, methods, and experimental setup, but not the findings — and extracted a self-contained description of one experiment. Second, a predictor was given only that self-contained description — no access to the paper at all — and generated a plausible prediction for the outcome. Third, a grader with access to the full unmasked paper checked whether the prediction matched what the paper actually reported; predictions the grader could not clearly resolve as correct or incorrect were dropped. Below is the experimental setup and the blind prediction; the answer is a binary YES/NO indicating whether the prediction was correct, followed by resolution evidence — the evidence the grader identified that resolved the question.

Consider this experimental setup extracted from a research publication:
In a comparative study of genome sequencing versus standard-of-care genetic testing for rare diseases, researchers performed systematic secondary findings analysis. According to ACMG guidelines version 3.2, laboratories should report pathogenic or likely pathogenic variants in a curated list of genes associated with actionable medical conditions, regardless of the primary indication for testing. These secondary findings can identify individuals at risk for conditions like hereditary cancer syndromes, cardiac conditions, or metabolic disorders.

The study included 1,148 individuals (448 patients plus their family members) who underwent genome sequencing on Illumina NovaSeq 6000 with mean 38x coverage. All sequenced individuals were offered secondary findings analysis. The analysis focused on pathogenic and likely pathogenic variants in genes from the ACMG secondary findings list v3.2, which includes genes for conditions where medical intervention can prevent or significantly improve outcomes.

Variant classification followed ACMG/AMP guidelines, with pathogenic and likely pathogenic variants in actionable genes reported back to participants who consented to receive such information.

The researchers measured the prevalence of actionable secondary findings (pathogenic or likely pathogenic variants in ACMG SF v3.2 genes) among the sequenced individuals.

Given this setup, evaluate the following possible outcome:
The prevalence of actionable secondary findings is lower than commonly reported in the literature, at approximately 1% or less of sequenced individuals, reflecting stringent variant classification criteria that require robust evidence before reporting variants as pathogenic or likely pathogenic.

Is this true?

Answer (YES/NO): NO